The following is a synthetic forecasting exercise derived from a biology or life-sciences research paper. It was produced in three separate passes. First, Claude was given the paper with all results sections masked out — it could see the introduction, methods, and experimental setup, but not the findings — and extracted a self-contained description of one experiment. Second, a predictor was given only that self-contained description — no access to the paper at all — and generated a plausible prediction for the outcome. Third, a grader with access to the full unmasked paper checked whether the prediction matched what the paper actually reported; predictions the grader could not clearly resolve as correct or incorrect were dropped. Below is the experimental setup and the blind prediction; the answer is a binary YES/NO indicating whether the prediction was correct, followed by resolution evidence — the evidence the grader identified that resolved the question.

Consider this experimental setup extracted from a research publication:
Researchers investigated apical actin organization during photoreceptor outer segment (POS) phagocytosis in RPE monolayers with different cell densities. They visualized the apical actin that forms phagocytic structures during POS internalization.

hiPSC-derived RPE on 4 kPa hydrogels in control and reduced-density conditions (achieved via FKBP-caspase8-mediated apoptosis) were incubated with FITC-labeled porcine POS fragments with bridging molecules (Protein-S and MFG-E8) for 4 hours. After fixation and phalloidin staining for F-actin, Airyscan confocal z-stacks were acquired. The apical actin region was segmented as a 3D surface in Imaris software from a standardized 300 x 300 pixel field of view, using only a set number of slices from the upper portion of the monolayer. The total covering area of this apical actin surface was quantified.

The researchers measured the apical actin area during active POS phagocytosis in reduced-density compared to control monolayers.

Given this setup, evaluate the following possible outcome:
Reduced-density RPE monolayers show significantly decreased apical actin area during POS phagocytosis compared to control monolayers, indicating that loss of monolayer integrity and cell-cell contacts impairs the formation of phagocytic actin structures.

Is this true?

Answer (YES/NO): NO